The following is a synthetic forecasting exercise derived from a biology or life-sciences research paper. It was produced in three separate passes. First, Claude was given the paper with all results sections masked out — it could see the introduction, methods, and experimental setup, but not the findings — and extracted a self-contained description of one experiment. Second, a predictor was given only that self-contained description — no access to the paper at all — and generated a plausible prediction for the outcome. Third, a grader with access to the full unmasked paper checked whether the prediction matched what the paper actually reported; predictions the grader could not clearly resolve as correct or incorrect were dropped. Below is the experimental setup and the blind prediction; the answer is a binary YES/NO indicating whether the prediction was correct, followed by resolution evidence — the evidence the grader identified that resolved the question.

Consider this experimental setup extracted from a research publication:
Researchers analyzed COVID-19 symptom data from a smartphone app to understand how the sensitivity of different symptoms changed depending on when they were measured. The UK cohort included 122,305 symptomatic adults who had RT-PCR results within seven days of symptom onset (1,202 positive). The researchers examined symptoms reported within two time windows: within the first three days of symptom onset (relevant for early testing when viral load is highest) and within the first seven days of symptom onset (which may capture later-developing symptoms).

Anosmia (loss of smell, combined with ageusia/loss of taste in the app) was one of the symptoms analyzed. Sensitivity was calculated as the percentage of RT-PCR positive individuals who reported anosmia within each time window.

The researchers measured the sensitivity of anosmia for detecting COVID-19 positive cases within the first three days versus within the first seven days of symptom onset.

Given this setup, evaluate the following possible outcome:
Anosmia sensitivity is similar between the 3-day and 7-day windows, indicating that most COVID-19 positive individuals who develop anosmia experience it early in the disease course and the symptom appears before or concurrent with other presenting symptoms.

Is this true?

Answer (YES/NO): NO